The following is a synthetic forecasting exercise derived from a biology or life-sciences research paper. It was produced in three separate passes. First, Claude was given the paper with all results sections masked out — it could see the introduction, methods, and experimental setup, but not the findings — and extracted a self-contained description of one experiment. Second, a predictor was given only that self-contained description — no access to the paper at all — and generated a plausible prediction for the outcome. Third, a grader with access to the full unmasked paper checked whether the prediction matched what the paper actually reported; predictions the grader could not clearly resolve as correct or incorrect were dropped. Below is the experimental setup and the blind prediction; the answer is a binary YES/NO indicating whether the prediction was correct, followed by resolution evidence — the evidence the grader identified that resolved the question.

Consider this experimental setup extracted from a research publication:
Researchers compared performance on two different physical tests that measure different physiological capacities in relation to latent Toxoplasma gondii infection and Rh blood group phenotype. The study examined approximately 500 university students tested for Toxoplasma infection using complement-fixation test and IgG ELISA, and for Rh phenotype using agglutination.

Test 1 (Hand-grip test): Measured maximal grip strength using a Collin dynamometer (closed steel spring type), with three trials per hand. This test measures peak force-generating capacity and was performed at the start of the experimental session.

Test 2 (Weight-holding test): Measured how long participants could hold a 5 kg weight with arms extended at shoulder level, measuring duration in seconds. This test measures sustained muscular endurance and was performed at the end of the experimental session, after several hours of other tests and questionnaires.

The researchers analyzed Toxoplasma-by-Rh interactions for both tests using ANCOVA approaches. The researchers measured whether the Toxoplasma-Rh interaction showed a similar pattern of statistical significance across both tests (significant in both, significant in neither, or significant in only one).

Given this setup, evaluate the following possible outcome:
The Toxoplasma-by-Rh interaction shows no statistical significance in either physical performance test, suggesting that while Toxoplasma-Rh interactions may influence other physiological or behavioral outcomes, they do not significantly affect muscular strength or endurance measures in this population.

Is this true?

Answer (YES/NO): NO